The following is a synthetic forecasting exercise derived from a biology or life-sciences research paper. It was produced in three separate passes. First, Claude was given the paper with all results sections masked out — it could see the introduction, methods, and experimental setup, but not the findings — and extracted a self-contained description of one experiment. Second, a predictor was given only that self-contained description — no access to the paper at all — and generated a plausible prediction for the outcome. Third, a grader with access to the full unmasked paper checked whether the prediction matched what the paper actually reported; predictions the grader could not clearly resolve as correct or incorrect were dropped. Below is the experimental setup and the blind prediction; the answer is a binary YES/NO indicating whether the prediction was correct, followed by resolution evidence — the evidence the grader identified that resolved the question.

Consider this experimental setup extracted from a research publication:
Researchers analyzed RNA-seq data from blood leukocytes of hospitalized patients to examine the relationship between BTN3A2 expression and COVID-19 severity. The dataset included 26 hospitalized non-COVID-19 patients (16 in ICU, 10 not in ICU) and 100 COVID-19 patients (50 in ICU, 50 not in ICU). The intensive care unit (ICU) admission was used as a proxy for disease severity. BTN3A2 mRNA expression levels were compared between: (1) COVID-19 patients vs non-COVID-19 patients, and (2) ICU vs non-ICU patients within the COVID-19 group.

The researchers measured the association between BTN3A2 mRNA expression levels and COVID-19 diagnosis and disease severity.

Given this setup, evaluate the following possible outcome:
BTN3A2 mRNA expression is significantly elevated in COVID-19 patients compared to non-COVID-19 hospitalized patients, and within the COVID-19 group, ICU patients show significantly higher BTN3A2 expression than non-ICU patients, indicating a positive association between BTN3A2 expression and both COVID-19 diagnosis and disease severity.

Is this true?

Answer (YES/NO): NO